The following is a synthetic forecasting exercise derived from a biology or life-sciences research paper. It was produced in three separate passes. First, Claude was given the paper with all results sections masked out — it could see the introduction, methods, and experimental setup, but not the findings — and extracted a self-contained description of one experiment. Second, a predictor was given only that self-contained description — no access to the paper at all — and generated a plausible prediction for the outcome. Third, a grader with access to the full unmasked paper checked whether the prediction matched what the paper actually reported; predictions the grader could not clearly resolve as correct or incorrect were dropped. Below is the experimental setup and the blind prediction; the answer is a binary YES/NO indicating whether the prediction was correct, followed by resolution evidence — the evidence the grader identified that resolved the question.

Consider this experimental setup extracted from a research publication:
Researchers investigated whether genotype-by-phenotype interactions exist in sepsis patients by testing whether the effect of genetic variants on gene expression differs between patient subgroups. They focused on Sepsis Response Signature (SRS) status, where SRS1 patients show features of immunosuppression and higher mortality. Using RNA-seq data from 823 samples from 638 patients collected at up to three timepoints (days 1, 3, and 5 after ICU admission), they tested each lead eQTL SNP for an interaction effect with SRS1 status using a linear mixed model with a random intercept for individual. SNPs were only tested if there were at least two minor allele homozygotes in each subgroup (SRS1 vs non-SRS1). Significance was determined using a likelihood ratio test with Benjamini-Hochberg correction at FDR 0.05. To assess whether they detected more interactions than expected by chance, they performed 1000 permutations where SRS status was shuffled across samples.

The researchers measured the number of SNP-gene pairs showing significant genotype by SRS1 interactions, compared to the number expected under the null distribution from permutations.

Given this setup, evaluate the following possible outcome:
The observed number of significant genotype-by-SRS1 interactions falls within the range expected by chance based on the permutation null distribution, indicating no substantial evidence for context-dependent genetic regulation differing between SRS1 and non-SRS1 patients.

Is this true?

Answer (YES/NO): NO